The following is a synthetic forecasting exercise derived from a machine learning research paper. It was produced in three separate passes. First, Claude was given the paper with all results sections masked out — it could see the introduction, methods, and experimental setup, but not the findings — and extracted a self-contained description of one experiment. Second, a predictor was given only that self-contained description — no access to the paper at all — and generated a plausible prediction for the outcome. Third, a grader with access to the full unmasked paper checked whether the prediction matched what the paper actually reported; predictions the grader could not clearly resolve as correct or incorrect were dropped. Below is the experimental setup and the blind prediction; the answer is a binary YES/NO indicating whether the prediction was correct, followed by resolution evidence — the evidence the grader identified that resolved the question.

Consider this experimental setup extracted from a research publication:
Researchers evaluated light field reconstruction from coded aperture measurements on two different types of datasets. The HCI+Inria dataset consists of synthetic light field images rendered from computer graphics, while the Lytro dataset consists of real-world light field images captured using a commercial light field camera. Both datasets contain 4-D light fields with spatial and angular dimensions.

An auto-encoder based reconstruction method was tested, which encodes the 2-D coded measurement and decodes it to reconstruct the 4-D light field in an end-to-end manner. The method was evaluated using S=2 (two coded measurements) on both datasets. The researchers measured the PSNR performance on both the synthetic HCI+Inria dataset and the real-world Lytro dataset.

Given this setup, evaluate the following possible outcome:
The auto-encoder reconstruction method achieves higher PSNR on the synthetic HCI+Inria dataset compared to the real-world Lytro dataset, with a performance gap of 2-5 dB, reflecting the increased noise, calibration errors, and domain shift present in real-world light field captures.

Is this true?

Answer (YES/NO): NO